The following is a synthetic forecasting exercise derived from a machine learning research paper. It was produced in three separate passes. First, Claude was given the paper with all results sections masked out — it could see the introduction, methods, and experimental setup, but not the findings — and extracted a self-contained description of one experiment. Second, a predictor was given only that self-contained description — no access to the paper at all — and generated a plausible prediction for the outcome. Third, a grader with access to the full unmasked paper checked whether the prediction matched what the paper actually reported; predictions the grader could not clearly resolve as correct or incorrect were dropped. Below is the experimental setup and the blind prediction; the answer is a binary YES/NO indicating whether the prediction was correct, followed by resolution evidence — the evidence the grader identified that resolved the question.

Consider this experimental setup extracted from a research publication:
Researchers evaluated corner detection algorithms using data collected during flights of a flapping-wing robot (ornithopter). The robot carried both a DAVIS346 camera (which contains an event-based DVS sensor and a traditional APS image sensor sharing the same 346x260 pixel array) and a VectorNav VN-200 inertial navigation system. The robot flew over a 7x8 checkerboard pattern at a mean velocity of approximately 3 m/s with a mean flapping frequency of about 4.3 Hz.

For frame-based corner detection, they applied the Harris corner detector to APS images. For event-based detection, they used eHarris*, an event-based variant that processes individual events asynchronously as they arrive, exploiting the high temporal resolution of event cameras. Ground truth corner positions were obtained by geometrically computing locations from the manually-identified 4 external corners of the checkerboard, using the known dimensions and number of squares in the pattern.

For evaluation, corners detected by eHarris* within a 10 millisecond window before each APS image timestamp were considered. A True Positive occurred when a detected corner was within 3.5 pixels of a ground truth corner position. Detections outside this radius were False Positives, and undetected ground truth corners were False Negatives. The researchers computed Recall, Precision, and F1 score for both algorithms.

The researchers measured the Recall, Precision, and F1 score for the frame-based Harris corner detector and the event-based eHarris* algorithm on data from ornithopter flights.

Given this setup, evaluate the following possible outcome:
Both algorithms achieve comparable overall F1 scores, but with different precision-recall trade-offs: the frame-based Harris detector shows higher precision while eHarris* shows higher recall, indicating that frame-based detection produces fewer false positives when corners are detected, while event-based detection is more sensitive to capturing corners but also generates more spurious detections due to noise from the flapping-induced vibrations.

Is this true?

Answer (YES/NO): YES